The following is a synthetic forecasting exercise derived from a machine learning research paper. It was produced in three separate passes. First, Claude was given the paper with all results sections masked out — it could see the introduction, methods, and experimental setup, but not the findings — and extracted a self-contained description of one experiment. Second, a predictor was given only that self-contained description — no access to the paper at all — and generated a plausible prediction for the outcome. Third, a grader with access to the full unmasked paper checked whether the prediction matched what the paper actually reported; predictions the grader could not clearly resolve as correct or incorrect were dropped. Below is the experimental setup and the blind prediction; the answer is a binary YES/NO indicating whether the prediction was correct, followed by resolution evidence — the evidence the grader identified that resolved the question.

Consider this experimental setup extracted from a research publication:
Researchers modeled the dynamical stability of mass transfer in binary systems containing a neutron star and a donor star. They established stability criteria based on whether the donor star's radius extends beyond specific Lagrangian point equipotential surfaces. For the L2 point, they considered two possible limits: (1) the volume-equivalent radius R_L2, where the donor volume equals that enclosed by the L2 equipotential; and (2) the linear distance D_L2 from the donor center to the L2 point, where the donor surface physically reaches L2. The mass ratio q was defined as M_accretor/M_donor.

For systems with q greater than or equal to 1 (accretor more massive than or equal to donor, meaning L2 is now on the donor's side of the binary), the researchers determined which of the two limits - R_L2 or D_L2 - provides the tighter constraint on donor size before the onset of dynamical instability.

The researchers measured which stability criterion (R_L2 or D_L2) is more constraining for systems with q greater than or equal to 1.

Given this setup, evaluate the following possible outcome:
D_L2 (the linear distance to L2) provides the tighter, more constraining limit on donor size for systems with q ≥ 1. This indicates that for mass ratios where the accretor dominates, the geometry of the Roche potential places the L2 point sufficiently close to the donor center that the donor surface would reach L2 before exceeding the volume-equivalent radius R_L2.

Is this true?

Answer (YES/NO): NO